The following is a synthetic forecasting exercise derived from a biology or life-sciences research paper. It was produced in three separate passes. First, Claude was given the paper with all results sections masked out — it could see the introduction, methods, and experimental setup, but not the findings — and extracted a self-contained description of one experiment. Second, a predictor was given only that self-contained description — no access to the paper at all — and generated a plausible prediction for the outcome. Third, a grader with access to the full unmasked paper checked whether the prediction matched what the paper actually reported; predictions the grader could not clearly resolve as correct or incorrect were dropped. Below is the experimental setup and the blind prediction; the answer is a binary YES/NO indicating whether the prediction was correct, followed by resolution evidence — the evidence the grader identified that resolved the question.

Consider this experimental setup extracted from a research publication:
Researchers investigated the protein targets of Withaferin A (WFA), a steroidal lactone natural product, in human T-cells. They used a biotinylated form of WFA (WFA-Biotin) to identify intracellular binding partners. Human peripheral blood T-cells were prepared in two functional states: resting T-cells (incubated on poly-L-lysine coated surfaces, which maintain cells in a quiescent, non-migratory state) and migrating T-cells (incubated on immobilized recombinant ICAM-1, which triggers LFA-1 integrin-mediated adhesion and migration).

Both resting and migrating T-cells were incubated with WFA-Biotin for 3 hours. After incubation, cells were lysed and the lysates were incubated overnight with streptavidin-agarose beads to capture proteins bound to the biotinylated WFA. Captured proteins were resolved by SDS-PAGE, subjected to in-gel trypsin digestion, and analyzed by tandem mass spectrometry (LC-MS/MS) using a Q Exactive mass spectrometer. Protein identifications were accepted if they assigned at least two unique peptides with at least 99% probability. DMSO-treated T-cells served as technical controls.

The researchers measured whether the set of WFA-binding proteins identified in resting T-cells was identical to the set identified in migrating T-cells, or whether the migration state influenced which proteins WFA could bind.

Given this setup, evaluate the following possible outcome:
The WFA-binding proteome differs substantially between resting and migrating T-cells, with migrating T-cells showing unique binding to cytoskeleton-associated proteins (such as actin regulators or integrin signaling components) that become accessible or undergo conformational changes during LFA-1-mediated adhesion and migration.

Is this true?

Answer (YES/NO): NO